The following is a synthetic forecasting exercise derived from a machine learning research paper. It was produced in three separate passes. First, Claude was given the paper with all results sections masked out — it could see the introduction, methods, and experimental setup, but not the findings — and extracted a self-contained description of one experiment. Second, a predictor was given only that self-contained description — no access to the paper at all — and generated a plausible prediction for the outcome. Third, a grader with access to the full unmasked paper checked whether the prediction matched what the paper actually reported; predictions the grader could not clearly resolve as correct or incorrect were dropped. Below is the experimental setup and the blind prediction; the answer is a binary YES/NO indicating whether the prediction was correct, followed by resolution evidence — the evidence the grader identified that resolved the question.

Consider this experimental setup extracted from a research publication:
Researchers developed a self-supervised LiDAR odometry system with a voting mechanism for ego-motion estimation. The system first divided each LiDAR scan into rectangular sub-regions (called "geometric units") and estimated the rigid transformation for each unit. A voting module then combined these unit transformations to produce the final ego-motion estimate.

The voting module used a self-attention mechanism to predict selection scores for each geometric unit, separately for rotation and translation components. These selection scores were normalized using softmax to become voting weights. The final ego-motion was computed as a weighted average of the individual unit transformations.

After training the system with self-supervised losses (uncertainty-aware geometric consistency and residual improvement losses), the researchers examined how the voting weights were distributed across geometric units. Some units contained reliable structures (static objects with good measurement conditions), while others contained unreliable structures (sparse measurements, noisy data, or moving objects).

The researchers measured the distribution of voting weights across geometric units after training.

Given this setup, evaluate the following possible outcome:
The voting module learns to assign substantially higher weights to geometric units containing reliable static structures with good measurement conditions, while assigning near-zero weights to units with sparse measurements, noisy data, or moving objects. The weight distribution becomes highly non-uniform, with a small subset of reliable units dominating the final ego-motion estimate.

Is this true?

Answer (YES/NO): YES